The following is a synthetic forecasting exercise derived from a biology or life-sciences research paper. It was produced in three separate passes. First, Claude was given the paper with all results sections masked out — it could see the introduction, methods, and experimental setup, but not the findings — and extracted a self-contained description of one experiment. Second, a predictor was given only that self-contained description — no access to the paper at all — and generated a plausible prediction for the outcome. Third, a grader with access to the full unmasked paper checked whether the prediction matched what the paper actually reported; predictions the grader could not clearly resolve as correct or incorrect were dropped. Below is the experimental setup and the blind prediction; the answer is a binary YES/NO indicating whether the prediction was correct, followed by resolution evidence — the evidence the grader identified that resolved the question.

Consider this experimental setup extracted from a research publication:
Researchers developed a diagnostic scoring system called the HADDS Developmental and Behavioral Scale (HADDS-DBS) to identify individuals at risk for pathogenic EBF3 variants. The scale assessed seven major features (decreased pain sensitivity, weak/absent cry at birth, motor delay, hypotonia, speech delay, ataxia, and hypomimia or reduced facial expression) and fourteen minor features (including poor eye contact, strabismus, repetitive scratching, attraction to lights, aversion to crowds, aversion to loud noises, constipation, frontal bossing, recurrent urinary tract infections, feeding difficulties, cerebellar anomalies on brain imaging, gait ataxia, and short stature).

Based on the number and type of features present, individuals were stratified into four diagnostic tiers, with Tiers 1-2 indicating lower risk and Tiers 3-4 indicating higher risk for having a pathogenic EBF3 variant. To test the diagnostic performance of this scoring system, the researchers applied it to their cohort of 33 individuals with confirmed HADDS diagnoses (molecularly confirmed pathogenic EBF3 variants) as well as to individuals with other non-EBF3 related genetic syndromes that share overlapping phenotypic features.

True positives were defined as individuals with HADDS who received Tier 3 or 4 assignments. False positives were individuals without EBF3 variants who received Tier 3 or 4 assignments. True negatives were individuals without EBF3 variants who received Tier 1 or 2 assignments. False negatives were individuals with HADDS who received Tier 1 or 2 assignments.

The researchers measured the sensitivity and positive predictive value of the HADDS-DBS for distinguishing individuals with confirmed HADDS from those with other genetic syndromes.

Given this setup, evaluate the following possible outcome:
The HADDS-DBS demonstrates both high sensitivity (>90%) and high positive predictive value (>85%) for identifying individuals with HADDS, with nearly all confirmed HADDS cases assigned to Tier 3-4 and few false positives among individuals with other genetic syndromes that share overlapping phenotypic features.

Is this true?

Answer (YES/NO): YES